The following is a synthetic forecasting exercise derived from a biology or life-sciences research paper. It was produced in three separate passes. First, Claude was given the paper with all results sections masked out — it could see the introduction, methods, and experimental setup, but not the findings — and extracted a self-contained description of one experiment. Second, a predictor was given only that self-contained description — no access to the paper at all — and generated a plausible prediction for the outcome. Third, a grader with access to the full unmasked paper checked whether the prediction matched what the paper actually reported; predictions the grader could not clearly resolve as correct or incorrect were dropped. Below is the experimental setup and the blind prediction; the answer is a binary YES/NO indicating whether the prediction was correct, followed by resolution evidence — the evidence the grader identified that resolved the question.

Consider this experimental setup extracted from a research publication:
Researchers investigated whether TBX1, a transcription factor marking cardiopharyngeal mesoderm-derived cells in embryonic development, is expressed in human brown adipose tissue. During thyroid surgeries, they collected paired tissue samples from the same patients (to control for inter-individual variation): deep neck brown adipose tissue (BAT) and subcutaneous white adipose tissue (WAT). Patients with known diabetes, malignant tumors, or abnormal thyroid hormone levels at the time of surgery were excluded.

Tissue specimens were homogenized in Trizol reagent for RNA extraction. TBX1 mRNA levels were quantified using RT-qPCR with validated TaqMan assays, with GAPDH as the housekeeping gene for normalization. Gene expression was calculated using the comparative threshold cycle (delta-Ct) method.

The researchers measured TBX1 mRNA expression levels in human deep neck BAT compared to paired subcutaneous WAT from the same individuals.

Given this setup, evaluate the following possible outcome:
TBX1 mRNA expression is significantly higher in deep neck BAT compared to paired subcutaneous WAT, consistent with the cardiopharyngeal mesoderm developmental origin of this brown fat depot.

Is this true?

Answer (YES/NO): YES